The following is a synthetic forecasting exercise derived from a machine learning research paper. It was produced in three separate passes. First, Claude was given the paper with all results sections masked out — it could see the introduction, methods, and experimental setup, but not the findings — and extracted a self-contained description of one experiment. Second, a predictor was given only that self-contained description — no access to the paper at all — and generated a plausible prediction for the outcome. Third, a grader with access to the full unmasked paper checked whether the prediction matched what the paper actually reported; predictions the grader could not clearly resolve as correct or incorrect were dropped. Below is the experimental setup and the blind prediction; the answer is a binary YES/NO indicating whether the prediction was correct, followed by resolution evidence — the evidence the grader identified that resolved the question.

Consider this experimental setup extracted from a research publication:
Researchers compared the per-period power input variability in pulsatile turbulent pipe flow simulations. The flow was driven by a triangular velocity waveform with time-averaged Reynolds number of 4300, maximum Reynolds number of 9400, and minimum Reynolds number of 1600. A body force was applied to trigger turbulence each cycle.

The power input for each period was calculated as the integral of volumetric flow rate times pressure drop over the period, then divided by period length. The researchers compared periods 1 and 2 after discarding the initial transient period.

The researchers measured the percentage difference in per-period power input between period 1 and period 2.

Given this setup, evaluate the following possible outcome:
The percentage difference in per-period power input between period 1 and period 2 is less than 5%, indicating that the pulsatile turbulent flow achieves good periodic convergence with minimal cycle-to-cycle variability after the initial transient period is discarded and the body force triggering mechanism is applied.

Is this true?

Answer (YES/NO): NO